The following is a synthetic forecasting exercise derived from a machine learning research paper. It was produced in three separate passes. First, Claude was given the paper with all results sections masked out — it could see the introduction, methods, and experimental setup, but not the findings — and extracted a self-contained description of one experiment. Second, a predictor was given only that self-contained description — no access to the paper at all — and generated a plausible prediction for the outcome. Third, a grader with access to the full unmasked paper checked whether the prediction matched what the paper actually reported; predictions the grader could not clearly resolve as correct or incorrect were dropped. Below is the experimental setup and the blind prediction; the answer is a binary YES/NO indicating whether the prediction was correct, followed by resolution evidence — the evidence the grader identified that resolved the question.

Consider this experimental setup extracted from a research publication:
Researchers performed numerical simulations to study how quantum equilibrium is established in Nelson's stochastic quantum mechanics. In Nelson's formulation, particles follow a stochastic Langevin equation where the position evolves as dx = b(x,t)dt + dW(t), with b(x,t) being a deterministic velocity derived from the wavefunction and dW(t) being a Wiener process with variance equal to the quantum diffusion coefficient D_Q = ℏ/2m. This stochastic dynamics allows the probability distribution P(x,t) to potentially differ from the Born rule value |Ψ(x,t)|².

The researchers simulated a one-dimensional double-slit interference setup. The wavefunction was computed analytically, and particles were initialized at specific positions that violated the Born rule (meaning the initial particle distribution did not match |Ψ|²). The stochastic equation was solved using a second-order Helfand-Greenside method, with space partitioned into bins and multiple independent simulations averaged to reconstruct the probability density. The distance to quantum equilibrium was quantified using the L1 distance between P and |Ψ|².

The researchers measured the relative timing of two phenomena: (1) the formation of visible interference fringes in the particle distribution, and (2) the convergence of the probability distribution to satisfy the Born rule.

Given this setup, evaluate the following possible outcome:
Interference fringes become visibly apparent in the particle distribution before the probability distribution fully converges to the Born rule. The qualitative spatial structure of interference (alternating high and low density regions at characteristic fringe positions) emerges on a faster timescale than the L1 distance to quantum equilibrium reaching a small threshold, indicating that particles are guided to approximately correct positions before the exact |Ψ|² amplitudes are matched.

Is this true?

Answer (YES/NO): NO